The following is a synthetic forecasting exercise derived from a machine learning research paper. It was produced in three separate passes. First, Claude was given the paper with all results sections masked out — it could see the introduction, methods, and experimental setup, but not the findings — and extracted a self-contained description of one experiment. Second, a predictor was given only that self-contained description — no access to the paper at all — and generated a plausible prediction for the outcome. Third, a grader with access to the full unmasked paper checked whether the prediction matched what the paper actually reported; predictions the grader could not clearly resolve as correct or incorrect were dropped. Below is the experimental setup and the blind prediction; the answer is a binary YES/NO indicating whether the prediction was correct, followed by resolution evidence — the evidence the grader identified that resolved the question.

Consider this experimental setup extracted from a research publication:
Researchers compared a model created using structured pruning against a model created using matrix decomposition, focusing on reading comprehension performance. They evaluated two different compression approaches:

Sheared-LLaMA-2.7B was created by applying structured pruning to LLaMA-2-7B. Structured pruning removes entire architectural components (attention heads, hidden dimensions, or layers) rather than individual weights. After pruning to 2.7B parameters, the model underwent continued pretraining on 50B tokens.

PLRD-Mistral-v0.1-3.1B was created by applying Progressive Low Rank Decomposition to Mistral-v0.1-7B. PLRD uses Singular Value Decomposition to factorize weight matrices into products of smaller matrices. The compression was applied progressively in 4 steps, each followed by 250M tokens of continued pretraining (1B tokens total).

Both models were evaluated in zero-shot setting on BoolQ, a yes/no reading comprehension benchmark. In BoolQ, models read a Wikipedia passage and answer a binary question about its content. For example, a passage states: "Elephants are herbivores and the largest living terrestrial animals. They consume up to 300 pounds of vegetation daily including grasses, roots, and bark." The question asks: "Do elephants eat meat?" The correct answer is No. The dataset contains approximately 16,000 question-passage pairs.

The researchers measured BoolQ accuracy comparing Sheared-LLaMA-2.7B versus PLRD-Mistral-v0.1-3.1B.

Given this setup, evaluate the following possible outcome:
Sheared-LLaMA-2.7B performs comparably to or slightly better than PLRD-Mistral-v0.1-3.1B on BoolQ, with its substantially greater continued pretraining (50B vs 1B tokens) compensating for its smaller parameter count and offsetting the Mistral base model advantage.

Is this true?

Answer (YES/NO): YES